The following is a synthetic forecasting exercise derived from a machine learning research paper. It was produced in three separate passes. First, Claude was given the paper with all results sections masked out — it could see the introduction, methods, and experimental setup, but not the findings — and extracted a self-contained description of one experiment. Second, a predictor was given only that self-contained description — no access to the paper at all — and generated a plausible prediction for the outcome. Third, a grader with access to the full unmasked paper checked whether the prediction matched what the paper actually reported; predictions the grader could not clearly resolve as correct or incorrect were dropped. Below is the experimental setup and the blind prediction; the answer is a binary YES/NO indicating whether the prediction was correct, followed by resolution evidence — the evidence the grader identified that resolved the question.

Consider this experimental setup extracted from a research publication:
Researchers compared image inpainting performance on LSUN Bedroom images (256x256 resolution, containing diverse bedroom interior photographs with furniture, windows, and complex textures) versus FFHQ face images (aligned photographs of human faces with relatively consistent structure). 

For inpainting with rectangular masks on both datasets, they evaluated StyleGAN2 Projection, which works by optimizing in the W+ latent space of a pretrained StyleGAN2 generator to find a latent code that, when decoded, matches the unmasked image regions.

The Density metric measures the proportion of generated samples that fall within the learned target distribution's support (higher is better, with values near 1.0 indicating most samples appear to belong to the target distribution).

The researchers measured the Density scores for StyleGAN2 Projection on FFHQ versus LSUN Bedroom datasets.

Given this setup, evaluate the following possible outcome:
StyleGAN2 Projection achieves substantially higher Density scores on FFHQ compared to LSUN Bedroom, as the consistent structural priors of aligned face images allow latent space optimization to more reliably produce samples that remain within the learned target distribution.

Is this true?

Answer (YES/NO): YES